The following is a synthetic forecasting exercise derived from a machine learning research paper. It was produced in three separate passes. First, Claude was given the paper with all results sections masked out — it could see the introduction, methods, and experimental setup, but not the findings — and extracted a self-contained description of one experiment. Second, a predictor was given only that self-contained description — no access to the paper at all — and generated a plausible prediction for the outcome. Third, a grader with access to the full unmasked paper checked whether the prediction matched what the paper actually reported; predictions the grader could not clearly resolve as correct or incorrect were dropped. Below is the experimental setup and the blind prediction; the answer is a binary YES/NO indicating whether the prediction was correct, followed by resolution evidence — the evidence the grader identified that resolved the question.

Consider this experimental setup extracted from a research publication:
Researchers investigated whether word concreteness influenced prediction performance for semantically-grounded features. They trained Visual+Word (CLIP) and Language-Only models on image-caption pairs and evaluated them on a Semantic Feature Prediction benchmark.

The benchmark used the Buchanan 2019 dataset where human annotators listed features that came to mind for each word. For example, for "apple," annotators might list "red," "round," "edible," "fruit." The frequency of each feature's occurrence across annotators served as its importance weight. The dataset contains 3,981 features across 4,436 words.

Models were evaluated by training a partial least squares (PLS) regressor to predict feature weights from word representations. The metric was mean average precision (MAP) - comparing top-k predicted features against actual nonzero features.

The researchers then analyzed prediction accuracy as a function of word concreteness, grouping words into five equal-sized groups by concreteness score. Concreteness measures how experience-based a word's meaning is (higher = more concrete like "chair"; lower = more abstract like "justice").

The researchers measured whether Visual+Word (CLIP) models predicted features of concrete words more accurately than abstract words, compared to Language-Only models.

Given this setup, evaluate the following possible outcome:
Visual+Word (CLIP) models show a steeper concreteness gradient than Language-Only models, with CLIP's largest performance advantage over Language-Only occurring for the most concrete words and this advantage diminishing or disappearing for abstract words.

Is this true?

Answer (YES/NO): YES